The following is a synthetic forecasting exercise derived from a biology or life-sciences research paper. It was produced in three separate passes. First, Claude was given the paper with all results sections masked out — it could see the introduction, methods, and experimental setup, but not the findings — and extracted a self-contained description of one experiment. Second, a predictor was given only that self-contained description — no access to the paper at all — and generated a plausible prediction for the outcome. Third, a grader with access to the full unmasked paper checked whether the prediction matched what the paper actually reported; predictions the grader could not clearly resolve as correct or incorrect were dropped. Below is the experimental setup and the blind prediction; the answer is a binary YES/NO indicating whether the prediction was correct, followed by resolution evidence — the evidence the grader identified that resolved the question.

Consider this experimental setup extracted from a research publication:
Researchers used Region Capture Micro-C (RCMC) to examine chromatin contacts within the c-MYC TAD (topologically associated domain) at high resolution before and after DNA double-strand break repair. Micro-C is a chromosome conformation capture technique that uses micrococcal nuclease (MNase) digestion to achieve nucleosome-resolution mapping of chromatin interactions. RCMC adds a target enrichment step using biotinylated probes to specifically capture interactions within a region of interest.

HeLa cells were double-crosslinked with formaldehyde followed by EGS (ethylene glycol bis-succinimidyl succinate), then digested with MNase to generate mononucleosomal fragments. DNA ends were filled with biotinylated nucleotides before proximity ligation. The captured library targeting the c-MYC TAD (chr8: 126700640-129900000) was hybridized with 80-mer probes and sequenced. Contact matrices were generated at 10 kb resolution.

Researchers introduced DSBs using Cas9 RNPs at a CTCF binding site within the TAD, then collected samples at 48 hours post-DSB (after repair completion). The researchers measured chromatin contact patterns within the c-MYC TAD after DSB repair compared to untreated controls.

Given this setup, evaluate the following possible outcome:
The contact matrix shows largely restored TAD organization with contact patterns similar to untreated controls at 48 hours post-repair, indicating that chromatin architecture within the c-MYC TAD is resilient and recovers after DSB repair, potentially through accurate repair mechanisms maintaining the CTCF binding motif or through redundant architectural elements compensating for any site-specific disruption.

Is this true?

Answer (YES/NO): NO